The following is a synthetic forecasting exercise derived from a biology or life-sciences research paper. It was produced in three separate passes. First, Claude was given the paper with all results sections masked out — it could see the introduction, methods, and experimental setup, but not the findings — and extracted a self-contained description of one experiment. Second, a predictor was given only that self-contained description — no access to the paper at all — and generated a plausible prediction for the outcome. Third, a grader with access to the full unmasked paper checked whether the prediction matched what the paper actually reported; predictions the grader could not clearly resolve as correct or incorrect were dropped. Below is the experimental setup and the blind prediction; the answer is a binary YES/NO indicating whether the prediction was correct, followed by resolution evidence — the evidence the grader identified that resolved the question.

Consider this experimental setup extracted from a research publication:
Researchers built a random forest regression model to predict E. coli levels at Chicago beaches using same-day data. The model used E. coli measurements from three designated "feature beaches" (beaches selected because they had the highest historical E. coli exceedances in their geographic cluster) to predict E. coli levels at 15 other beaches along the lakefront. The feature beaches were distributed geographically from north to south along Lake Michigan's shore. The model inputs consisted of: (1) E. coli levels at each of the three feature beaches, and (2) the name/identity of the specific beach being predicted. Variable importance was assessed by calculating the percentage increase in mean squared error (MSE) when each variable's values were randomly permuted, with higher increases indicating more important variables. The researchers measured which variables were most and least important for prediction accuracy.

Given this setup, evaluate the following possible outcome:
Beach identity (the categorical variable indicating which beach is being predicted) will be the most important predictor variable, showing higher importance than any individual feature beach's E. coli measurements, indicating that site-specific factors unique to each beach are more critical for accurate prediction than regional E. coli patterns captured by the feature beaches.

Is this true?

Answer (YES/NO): NO